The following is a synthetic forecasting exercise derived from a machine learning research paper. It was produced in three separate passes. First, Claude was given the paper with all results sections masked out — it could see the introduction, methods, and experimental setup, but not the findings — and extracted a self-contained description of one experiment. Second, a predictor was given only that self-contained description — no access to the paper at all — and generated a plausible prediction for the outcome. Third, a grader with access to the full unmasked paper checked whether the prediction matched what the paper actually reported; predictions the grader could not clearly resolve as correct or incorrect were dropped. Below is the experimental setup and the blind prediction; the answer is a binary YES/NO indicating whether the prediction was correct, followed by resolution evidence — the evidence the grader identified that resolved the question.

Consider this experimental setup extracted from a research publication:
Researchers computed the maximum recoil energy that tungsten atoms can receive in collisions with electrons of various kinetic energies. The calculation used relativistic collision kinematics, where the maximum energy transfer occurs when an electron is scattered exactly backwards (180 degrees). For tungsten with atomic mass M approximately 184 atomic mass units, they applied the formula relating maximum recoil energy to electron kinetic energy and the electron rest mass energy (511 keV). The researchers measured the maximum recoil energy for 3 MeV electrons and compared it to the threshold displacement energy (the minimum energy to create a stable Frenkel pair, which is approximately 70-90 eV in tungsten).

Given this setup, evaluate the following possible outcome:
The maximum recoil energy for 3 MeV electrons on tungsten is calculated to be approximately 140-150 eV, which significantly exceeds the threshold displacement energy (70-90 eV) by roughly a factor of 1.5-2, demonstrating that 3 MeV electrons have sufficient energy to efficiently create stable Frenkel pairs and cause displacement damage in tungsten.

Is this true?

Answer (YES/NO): YES